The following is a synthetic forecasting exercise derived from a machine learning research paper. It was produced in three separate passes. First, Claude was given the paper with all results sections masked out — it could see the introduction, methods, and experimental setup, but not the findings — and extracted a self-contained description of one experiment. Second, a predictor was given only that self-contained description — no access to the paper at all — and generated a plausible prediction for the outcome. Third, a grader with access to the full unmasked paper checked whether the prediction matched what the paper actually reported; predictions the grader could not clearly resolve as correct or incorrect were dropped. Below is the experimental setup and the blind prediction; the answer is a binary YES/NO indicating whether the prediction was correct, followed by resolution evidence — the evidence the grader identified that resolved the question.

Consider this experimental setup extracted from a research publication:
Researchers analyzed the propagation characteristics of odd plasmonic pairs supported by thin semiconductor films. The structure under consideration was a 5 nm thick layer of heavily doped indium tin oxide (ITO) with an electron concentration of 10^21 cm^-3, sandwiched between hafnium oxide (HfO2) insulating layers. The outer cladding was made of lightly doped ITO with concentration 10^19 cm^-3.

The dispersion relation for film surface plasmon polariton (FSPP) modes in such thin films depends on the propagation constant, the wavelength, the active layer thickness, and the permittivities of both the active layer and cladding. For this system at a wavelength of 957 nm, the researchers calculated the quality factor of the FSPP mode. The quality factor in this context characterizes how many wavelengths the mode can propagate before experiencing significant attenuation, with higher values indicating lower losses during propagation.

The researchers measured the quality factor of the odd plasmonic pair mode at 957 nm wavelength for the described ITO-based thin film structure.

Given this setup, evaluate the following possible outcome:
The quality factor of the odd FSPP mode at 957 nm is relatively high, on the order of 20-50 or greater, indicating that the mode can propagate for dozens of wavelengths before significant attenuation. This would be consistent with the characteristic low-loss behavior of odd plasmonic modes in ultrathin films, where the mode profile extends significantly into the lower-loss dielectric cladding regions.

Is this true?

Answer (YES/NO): NO